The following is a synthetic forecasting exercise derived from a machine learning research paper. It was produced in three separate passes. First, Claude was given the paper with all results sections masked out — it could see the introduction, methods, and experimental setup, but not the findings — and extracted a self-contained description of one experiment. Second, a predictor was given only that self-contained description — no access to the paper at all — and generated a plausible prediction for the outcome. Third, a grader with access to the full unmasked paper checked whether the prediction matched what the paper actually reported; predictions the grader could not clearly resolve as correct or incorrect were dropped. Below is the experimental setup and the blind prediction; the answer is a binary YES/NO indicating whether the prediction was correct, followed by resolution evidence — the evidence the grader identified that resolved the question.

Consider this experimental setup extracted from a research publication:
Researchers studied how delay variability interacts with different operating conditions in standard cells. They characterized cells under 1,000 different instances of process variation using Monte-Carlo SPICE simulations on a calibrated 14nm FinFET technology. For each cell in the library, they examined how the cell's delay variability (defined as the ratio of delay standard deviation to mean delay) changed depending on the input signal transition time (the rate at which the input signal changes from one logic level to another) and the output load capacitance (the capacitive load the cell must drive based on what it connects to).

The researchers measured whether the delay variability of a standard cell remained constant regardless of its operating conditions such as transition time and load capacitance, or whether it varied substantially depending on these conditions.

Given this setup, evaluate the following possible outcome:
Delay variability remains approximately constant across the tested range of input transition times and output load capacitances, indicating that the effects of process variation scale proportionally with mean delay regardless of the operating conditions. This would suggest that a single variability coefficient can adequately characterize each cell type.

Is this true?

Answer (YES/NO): NO